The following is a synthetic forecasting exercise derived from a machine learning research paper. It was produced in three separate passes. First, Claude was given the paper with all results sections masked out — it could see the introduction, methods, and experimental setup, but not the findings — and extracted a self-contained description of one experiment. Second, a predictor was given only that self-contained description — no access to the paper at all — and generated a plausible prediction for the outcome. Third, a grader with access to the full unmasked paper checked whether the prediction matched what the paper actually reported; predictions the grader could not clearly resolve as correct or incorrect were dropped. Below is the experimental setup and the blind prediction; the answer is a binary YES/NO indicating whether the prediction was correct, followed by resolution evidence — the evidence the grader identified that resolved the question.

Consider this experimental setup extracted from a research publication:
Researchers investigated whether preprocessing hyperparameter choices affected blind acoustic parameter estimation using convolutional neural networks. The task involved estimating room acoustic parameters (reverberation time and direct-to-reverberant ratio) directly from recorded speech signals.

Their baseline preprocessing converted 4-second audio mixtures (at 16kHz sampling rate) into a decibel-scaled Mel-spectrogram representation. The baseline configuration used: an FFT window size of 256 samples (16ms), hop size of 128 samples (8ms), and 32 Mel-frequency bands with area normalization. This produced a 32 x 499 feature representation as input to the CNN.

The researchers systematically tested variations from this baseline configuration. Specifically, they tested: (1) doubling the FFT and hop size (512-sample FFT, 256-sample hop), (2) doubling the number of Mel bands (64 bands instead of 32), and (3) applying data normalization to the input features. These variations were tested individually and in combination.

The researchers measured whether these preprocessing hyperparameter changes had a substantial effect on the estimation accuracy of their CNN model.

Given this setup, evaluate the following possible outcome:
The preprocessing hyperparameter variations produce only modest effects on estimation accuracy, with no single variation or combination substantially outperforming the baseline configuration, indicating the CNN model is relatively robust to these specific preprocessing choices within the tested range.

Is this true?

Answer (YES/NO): YES